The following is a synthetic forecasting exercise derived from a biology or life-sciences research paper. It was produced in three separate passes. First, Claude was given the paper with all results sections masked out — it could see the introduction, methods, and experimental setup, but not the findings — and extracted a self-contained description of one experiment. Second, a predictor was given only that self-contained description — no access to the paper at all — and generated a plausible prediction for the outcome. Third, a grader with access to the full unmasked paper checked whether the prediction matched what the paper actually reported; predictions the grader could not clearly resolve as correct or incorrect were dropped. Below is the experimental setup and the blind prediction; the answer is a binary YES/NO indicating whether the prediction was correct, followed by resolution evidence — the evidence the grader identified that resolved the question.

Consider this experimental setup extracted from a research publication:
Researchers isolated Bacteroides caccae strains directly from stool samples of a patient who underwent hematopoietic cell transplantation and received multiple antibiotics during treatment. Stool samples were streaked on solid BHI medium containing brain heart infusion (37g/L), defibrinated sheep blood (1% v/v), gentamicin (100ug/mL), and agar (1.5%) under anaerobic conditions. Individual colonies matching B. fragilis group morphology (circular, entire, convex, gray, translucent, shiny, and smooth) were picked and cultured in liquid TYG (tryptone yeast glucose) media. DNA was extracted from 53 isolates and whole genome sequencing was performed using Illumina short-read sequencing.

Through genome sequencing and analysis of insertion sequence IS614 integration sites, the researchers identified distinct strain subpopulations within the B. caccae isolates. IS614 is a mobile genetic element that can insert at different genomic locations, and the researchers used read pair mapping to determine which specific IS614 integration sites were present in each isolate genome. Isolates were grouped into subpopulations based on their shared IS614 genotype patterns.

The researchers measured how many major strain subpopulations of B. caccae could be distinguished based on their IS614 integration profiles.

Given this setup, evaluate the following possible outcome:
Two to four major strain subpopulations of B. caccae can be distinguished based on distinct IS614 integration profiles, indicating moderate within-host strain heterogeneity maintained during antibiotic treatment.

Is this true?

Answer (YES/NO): YES